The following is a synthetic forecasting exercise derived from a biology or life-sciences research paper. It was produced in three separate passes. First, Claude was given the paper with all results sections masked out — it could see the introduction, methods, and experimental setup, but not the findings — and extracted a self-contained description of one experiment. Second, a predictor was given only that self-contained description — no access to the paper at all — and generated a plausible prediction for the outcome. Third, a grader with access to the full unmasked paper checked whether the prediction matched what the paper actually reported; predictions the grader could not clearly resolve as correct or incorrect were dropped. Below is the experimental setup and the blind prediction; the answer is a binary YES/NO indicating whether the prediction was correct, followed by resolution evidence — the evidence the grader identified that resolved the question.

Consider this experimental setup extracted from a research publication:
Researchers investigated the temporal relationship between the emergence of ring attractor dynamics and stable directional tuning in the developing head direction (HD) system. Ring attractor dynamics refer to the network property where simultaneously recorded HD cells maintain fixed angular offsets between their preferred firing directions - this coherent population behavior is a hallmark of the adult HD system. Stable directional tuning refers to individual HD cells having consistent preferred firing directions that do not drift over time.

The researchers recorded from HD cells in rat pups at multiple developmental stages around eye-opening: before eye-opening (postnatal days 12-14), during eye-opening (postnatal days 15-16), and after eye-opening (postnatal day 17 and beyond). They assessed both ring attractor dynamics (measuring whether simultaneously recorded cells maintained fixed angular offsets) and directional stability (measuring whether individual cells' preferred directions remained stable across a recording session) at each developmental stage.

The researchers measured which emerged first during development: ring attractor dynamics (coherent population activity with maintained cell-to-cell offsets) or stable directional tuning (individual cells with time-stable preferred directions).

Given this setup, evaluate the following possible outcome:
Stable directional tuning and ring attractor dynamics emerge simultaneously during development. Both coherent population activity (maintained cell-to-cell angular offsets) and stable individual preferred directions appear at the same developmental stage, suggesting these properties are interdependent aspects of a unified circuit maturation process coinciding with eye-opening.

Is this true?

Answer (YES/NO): NO